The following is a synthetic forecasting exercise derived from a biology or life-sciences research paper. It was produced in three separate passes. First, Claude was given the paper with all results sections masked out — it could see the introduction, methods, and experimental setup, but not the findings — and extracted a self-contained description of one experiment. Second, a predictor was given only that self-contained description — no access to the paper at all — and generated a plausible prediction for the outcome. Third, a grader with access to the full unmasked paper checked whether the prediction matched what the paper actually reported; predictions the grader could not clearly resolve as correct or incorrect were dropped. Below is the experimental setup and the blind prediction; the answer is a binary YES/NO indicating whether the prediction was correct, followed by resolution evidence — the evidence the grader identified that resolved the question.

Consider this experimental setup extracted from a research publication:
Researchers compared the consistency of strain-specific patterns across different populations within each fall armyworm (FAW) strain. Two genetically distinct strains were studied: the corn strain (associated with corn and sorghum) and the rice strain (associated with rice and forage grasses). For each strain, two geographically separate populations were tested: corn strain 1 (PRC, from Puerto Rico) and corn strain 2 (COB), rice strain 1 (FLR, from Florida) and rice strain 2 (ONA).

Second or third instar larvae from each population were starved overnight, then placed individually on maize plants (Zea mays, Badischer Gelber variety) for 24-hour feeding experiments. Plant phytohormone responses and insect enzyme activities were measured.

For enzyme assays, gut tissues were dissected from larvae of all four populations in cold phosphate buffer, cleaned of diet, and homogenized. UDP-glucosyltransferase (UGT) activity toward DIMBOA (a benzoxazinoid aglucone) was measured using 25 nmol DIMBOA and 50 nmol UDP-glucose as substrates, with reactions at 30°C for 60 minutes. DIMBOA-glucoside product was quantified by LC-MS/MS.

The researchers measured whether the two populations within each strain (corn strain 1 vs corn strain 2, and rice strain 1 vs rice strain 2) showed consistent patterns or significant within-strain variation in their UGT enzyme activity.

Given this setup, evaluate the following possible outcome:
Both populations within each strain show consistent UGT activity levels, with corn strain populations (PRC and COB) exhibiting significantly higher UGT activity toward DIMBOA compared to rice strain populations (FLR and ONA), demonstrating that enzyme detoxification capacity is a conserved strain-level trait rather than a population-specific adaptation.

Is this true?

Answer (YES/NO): NO